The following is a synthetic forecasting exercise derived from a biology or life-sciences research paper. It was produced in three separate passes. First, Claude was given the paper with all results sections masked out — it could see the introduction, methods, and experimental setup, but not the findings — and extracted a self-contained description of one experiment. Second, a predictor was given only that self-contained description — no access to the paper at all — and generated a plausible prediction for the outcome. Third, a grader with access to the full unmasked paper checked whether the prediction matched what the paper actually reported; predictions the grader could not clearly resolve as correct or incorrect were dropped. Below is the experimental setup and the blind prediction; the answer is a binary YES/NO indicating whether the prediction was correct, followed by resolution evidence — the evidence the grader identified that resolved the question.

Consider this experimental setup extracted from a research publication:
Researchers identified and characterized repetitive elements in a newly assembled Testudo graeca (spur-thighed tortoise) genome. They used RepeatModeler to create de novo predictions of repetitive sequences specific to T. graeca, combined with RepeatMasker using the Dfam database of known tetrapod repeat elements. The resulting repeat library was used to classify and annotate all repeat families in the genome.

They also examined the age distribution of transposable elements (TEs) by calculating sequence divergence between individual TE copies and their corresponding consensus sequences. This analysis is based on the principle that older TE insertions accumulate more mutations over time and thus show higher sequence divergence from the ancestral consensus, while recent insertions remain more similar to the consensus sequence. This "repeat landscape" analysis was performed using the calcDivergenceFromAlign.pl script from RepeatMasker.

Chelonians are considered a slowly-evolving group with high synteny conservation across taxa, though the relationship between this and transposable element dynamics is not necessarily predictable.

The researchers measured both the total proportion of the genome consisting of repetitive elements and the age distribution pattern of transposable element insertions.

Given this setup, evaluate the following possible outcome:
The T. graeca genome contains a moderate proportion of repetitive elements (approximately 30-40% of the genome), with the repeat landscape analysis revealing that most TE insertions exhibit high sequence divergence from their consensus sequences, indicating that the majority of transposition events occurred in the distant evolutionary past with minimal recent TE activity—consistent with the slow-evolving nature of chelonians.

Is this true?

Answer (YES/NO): NO